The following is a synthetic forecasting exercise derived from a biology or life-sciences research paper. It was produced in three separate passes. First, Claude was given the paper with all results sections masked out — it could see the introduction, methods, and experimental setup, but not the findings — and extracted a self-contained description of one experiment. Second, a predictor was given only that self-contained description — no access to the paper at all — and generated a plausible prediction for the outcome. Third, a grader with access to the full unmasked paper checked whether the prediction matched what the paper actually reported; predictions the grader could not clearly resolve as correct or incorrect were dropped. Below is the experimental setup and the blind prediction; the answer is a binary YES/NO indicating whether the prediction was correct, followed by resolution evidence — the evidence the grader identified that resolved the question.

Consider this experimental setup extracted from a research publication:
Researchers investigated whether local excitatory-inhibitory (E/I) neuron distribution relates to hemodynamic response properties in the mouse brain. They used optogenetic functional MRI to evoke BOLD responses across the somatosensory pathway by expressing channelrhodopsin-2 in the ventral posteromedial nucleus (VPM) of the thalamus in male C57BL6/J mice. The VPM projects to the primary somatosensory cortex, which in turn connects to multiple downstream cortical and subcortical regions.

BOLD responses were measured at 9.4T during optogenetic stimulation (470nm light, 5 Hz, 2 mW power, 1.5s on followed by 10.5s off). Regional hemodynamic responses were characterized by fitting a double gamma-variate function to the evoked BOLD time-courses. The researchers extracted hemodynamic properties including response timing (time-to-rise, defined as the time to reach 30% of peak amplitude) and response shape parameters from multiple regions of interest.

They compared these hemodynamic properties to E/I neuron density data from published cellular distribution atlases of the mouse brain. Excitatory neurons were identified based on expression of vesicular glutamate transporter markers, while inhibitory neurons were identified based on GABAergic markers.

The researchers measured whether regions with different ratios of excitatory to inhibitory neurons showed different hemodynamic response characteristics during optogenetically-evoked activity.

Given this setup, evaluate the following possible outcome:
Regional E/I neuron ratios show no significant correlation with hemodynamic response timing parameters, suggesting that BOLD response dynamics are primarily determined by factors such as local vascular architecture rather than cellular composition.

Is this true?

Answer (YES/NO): NO